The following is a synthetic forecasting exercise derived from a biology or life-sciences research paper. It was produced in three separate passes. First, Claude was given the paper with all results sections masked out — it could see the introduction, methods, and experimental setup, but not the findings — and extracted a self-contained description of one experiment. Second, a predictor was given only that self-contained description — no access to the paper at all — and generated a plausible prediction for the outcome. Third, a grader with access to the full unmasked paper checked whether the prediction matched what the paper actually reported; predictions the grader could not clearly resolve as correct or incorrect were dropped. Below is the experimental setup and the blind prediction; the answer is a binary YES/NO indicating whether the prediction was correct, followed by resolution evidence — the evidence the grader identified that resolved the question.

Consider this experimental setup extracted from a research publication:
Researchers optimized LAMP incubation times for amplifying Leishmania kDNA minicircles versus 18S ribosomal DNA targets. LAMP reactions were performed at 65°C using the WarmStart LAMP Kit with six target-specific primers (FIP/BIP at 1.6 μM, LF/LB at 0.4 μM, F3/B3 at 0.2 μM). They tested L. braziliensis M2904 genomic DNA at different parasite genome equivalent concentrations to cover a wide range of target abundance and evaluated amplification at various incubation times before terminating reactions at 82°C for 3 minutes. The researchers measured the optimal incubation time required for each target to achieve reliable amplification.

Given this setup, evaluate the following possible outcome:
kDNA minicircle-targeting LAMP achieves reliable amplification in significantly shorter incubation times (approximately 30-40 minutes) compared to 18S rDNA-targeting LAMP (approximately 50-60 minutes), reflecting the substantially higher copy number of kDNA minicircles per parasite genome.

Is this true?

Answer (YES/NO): YES